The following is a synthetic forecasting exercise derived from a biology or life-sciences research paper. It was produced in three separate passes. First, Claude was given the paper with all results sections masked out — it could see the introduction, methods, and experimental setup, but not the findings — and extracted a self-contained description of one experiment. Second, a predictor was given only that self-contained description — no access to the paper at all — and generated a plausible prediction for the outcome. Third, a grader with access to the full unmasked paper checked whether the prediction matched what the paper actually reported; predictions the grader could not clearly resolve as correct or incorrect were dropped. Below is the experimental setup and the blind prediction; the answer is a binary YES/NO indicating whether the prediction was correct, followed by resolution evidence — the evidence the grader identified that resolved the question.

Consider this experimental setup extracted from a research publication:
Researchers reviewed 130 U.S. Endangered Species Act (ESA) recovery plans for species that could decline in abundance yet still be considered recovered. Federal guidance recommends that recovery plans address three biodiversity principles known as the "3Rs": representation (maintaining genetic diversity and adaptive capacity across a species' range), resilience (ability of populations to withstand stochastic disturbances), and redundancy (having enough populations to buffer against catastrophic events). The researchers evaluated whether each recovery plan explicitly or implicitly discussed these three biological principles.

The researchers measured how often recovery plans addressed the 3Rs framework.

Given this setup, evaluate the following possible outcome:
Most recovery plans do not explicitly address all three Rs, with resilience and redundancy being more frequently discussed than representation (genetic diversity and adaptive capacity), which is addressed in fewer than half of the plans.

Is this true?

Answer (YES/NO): NO